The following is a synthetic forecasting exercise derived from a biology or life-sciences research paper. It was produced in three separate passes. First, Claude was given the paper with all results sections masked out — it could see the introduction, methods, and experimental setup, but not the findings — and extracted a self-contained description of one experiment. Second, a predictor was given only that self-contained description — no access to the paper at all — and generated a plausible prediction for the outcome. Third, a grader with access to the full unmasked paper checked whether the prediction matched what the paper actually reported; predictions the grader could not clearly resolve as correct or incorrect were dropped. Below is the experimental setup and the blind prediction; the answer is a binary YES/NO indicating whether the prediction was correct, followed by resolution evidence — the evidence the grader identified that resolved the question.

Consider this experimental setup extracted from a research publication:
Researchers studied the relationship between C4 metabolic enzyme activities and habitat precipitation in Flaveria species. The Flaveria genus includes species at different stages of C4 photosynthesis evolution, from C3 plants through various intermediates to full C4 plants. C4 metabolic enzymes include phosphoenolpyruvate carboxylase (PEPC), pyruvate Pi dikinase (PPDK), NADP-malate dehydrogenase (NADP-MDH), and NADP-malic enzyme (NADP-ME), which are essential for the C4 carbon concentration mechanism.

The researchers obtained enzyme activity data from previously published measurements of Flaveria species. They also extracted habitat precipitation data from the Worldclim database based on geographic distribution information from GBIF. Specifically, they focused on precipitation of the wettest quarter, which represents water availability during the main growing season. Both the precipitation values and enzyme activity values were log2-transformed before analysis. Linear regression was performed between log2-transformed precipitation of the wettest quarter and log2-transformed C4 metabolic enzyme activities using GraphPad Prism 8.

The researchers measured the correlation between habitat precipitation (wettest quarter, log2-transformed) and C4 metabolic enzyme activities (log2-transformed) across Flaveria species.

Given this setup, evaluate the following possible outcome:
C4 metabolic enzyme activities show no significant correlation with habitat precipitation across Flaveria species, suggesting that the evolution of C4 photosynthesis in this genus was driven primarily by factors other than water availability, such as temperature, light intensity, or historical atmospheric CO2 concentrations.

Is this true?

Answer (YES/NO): NO